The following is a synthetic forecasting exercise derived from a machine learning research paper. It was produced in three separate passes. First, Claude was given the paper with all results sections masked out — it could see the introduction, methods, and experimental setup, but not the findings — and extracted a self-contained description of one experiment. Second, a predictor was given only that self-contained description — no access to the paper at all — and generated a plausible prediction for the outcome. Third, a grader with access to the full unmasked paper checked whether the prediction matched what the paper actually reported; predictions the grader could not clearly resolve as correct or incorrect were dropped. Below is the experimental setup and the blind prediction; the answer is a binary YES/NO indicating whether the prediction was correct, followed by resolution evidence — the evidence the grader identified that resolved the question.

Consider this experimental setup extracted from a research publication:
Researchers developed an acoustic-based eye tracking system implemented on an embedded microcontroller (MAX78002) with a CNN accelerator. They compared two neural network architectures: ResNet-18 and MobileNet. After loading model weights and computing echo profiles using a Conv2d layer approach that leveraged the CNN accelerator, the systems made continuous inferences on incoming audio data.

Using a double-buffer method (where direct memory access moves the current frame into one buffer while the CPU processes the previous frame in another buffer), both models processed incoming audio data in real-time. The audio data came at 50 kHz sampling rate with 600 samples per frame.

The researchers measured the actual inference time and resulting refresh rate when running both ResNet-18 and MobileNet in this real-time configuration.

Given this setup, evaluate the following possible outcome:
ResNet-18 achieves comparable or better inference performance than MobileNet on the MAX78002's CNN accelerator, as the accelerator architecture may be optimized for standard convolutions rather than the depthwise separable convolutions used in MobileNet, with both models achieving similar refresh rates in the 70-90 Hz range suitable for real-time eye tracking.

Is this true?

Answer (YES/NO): YES